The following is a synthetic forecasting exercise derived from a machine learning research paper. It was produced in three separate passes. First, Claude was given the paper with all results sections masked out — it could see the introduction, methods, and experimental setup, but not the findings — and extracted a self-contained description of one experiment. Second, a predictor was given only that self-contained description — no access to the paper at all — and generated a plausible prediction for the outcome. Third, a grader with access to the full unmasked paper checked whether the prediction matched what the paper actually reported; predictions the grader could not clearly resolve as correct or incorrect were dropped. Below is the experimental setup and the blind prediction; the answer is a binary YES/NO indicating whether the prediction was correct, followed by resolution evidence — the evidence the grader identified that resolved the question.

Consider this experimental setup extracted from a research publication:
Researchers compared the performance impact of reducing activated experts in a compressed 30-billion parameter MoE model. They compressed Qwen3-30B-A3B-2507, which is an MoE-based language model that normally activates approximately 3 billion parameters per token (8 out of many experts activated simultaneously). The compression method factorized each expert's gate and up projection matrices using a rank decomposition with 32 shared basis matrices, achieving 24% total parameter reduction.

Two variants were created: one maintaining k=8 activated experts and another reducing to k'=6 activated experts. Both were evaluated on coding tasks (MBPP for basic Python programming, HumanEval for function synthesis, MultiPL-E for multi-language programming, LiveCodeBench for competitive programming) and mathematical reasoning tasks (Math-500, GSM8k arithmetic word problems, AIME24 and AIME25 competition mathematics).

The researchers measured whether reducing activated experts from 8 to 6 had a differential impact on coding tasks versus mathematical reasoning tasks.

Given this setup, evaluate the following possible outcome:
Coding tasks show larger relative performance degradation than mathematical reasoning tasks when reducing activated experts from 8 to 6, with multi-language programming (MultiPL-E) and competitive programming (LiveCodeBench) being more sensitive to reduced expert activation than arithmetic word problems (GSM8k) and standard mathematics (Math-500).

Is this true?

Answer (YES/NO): NO